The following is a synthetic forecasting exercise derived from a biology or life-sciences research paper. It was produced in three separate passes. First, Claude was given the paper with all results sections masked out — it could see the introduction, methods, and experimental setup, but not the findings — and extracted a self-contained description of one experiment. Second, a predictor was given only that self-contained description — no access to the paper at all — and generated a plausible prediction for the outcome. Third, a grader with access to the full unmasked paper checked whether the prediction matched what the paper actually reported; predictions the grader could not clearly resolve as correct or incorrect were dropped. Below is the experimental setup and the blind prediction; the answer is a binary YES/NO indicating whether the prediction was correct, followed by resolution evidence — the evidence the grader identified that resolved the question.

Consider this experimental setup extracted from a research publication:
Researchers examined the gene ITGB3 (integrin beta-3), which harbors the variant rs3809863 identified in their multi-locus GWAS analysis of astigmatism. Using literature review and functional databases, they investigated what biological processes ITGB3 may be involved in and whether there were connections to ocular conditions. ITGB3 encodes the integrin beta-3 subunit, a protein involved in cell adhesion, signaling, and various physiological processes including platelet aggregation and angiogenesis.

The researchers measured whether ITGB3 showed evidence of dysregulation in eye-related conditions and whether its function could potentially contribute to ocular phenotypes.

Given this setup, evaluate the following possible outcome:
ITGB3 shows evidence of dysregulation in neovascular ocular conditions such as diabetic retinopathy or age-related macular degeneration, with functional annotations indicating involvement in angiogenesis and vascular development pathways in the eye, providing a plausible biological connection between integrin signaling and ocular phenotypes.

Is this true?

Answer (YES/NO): NO